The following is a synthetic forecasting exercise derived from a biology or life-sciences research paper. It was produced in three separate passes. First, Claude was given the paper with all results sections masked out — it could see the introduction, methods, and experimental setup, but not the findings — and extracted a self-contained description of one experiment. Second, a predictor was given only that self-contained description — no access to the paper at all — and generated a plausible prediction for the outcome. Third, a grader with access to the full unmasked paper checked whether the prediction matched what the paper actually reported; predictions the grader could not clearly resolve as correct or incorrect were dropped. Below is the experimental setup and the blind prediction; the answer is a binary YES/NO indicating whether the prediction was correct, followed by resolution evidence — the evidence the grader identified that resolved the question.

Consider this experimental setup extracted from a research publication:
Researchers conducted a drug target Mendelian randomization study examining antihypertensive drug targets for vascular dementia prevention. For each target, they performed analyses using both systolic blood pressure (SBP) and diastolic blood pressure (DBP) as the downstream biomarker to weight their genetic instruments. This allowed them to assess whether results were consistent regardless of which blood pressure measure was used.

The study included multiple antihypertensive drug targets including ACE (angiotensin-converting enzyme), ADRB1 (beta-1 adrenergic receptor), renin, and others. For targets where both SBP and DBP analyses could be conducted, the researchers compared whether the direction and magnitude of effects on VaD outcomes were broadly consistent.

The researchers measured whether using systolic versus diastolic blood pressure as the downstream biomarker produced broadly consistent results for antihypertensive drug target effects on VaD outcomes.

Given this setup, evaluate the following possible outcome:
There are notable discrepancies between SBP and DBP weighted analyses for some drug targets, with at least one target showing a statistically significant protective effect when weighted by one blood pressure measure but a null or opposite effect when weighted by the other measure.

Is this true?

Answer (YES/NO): NO